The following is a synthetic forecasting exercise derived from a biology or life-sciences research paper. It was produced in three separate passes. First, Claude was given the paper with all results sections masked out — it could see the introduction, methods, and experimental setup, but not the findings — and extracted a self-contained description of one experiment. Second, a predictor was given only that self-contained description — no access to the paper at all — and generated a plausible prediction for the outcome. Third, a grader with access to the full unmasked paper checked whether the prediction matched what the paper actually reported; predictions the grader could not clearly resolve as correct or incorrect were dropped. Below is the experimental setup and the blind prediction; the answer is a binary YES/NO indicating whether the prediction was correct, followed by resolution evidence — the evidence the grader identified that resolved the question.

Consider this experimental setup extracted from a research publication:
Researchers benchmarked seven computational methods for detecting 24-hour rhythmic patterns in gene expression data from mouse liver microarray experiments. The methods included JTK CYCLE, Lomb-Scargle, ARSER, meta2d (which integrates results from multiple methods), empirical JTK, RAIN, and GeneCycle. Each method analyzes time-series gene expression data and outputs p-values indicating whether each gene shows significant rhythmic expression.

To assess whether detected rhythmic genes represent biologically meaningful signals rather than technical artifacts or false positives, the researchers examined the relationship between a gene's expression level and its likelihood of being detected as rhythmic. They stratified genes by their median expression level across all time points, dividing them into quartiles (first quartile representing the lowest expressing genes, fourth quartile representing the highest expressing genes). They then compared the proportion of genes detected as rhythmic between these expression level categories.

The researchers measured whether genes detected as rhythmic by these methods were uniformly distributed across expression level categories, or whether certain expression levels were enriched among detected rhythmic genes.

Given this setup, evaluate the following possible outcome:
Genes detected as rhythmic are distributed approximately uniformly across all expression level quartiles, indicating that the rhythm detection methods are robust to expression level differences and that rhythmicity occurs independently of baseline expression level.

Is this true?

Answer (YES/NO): NO